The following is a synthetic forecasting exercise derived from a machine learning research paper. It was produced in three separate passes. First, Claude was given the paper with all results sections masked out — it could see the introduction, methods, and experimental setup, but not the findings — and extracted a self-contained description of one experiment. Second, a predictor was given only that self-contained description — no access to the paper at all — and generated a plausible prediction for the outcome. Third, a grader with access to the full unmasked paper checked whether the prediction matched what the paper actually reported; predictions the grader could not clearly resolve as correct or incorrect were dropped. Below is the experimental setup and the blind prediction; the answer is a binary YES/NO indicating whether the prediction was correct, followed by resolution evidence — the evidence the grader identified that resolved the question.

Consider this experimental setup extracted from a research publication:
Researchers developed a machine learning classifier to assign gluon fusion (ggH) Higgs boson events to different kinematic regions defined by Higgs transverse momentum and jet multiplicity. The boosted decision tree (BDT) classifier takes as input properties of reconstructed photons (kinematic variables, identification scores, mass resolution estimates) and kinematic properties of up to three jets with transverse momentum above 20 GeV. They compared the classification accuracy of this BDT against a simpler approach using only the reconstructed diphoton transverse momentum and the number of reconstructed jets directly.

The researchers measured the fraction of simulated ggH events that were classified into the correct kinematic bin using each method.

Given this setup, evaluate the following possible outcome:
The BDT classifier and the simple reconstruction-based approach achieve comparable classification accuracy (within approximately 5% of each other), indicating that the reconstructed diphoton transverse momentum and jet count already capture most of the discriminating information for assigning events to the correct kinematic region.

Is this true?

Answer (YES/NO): NO